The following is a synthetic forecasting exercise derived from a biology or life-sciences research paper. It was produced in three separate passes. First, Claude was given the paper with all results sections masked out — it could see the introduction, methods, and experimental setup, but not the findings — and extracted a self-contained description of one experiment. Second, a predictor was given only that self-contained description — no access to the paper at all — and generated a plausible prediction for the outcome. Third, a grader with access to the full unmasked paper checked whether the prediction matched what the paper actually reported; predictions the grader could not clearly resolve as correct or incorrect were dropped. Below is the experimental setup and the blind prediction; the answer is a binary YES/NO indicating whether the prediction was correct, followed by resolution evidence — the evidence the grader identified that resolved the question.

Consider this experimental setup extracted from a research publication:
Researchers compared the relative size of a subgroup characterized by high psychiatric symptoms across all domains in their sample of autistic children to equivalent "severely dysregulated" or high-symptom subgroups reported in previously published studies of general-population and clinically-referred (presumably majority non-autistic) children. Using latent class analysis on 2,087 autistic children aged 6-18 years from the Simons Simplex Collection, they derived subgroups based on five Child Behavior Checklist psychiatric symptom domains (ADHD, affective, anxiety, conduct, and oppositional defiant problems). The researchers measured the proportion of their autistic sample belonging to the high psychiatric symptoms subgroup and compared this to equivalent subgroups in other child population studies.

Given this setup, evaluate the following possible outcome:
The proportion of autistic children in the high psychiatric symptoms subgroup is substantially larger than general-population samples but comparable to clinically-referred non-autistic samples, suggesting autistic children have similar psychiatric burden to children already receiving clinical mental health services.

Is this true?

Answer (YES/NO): NO